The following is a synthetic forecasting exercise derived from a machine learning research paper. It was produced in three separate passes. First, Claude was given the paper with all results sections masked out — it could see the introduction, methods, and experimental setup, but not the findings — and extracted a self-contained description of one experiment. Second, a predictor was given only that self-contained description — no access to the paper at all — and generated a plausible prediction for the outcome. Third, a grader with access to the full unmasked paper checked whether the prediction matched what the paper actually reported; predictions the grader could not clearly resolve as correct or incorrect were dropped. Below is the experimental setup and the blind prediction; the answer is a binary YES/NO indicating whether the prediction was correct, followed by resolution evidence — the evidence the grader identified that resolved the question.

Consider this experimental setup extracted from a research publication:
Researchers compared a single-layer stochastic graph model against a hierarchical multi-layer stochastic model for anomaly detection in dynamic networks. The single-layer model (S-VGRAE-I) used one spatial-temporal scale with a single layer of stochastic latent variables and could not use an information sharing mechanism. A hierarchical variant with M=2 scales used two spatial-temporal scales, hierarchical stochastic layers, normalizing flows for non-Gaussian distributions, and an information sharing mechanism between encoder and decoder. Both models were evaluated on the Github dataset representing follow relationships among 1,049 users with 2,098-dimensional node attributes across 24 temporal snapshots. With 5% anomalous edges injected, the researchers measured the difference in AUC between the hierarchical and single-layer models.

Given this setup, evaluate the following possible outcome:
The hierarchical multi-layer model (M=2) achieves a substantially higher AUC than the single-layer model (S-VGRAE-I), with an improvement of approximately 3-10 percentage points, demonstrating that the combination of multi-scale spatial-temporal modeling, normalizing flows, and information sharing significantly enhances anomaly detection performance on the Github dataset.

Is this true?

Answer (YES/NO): NO